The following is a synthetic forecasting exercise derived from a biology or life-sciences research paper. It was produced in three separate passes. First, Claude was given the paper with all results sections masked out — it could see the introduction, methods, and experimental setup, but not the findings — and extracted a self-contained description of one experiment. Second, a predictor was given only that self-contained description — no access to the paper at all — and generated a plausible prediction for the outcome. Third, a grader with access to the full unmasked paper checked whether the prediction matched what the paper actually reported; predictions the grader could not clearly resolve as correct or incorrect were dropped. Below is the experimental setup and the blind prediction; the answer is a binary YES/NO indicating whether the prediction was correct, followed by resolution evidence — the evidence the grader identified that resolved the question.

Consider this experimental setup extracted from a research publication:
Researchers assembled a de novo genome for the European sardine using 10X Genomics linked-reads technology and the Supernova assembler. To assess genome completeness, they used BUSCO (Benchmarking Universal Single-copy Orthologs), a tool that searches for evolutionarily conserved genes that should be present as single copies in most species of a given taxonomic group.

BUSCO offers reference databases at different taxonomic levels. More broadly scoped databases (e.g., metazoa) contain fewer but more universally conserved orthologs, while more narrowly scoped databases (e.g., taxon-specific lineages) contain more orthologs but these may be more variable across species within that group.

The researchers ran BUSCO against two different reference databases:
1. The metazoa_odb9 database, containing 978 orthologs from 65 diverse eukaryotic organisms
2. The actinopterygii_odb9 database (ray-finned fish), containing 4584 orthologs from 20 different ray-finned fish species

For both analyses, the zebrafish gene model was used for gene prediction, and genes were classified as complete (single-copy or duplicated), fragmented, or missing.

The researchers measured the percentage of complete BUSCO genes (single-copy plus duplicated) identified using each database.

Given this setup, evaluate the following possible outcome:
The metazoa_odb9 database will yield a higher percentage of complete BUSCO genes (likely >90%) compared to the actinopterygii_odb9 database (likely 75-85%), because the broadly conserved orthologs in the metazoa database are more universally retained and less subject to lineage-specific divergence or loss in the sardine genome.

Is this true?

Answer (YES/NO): NO